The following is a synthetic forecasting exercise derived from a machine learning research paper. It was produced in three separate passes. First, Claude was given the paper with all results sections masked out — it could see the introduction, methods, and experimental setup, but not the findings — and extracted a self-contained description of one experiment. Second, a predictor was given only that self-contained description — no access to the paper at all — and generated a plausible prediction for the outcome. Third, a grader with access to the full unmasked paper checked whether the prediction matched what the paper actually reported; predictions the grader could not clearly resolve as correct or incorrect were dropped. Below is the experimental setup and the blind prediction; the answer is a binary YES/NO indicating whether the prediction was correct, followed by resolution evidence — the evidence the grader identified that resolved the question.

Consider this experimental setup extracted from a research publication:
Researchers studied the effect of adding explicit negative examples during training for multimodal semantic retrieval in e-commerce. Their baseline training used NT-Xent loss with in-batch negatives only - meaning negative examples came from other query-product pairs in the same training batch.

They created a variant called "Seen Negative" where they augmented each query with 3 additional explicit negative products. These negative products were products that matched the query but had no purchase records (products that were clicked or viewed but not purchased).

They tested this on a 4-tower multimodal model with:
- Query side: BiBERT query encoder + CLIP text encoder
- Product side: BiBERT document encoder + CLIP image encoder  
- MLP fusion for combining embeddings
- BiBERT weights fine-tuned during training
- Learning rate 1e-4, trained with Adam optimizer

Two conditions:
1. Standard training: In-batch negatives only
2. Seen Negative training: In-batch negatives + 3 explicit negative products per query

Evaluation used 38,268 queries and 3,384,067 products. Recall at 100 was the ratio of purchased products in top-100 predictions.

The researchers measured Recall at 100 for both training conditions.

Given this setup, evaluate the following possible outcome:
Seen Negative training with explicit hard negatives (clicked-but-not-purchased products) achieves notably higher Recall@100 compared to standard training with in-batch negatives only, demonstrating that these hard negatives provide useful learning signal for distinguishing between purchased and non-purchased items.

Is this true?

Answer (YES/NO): YES